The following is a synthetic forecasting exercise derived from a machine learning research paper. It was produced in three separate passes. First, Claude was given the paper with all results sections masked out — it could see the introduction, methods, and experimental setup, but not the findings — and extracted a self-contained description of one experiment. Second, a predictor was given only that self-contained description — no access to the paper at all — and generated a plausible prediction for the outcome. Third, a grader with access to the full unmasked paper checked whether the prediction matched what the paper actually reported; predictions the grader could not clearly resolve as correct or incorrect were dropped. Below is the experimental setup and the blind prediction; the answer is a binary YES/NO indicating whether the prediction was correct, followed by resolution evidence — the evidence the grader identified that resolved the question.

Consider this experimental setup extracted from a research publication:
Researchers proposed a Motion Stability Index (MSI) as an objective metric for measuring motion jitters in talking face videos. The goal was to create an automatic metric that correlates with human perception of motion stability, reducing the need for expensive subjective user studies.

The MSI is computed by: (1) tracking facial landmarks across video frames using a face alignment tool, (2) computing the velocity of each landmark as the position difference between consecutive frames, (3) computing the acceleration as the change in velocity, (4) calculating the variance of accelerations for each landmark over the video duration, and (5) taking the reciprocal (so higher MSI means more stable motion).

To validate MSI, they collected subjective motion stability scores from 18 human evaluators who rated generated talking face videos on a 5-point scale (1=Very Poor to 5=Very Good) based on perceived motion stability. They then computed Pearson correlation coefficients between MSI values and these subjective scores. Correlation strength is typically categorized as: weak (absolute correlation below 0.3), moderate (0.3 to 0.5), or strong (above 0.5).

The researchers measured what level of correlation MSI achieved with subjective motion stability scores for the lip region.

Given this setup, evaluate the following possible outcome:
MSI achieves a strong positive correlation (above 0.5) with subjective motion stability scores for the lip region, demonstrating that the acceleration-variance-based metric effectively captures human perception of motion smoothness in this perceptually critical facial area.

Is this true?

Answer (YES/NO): NO